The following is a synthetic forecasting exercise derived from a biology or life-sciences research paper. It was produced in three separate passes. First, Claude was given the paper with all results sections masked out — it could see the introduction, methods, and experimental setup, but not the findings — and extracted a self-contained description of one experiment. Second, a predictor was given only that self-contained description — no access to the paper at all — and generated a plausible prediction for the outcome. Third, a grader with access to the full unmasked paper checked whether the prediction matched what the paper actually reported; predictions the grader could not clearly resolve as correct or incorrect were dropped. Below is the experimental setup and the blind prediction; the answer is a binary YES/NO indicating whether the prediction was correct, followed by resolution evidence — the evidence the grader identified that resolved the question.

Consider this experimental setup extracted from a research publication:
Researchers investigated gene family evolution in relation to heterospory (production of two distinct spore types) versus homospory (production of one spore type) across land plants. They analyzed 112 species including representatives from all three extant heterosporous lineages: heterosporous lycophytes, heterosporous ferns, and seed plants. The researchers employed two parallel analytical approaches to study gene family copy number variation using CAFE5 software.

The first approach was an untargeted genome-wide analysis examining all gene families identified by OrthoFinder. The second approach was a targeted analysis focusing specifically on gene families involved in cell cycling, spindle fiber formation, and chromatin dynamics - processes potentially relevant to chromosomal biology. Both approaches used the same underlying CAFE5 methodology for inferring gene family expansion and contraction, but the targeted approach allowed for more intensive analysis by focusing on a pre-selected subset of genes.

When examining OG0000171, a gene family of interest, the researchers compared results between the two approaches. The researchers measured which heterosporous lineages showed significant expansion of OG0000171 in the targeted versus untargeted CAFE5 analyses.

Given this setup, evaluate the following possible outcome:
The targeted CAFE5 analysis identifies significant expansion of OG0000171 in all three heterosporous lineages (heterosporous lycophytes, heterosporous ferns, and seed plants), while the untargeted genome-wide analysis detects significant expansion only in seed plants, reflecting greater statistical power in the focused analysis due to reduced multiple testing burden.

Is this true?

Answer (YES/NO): NO